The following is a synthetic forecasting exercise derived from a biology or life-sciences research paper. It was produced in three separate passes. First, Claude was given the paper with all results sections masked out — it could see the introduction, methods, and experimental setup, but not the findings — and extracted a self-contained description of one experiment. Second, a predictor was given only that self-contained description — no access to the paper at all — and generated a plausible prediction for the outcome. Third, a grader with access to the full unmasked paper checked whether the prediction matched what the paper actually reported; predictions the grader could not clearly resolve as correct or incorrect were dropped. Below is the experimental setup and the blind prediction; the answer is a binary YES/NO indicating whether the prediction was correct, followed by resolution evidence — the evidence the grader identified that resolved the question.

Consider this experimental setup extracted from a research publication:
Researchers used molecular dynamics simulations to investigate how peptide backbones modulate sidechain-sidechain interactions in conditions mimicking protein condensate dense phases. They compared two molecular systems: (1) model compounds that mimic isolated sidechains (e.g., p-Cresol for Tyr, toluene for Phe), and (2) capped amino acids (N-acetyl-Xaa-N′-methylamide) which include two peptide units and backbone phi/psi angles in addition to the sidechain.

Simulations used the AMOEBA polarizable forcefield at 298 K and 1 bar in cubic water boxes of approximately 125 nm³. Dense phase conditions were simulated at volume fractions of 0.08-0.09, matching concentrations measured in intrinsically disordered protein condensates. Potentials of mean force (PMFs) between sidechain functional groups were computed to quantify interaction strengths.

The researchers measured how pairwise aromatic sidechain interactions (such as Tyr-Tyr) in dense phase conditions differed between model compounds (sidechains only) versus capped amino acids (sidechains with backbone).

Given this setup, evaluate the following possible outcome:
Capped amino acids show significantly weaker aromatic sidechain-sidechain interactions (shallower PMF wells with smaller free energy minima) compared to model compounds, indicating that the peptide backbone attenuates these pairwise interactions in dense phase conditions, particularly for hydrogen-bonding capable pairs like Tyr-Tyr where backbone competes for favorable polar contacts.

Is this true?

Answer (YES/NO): YES